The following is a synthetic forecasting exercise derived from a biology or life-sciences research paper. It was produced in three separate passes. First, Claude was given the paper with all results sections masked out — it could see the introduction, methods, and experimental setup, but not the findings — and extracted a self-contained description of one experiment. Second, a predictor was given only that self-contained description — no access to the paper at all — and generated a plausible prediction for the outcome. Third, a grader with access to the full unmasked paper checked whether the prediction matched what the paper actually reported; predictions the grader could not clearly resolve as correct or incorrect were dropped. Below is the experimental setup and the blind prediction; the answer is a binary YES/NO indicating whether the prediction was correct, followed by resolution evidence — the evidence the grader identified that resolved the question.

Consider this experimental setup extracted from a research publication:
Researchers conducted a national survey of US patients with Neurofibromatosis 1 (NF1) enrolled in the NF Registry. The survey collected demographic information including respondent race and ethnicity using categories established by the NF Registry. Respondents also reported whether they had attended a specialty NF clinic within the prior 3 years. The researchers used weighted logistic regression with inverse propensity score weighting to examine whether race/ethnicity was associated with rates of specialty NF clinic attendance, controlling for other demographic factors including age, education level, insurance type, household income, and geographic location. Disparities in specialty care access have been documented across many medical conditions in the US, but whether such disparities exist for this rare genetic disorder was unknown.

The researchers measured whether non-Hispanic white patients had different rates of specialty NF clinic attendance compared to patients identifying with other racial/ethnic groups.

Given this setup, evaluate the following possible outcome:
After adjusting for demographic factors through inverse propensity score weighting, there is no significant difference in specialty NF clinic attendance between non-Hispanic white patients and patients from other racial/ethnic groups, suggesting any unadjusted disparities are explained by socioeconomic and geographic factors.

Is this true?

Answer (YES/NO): YES